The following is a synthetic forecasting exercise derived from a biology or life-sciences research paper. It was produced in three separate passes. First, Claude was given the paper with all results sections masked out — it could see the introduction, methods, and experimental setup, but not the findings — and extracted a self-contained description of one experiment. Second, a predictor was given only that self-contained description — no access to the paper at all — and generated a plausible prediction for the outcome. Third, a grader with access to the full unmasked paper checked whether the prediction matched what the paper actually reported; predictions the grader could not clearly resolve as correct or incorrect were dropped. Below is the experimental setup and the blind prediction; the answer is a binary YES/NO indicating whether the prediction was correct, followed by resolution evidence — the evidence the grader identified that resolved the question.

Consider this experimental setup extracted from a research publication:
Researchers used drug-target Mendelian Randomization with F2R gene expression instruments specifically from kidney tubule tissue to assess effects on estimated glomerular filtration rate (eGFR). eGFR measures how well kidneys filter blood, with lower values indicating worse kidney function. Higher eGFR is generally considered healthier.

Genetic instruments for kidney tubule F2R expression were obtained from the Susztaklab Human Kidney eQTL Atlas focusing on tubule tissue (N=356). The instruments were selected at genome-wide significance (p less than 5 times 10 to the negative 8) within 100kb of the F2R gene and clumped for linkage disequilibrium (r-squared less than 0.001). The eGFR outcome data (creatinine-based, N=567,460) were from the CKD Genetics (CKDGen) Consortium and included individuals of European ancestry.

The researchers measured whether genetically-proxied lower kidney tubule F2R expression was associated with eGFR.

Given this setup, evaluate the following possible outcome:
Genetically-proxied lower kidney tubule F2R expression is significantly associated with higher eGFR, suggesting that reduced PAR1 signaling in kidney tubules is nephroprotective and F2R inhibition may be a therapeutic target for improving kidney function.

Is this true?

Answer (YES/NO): NO